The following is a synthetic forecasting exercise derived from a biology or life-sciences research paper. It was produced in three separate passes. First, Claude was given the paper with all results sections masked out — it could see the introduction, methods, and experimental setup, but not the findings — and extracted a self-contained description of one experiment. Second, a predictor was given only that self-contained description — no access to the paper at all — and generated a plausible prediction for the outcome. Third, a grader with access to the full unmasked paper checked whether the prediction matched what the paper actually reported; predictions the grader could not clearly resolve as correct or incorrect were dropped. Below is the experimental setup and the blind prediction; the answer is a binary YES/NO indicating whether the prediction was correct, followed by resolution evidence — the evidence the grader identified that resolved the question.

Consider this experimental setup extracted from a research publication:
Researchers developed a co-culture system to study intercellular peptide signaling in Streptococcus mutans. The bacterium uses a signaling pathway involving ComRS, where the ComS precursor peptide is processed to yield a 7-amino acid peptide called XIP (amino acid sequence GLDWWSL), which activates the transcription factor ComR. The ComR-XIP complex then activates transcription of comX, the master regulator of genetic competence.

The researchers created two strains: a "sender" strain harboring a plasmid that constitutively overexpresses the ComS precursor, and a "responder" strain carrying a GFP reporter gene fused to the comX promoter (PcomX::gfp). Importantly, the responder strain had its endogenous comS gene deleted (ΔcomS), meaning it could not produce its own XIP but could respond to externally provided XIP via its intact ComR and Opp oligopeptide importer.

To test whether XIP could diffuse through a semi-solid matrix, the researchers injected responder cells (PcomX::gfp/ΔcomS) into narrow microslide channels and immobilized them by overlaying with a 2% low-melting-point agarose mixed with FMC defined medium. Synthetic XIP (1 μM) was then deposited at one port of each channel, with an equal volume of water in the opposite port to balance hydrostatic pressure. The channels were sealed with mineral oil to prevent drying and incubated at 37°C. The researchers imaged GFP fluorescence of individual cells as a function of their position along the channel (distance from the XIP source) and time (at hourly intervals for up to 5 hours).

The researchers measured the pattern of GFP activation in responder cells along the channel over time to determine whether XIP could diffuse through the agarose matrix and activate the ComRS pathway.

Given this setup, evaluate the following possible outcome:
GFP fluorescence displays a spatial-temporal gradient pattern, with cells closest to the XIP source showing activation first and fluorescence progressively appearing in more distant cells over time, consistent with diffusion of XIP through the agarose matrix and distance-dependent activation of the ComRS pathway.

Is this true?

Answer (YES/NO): YES